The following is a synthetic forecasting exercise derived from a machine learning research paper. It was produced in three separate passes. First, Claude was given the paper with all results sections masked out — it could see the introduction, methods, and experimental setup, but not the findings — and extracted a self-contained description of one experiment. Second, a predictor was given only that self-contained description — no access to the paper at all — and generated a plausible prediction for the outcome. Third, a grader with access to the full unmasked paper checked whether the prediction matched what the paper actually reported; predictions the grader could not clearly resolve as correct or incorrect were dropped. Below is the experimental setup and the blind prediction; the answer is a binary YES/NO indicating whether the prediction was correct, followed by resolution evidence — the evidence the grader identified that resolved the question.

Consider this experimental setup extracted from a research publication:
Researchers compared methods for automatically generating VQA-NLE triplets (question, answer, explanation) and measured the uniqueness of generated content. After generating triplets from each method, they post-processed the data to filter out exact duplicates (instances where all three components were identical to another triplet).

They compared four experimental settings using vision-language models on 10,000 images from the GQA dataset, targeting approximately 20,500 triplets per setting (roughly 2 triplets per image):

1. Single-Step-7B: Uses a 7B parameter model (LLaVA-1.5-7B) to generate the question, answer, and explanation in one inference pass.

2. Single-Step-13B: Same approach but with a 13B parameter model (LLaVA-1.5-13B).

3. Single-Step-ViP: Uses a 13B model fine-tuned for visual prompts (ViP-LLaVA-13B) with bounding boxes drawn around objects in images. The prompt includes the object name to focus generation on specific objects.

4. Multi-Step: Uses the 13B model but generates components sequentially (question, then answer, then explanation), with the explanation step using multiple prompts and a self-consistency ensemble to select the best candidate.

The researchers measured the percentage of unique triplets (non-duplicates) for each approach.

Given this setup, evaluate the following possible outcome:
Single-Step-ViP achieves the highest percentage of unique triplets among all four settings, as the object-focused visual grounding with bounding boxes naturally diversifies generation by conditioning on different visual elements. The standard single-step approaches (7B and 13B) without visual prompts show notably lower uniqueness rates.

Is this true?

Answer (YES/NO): YES